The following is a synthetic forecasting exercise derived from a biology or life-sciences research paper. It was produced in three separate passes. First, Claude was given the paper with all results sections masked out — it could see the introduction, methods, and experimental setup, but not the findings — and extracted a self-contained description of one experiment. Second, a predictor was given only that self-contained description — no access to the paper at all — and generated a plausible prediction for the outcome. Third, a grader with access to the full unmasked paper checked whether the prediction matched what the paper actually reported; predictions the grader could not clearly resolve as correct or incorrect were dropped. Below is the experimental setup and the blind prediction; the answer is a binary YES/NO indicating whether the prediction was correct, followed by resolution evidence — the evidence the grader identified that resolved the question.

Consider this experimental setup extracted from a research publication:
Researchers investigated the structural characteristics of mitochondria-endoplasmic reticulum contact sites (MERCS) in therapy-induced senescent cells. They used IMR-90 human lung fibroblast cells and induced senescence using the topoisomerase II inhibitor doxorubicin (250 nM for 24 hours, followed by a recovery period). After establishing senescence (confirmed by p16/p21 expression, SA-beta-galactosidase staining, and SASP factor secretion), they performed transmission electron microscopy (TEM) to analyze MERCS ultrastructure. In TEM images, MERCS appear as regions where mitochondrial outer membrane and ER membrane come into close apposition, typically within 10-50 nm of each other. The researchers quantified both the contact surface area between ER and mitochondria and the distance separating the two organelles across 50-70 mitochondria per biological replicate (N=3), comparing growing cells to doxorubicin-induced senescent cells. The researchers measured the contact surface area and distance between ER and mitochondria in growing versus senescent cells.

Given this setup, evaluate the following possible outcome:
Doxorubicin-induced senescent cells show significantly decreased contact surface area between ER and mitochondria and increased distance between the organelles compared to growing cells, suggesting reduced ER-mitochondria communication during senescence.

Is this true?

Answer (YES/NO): NO